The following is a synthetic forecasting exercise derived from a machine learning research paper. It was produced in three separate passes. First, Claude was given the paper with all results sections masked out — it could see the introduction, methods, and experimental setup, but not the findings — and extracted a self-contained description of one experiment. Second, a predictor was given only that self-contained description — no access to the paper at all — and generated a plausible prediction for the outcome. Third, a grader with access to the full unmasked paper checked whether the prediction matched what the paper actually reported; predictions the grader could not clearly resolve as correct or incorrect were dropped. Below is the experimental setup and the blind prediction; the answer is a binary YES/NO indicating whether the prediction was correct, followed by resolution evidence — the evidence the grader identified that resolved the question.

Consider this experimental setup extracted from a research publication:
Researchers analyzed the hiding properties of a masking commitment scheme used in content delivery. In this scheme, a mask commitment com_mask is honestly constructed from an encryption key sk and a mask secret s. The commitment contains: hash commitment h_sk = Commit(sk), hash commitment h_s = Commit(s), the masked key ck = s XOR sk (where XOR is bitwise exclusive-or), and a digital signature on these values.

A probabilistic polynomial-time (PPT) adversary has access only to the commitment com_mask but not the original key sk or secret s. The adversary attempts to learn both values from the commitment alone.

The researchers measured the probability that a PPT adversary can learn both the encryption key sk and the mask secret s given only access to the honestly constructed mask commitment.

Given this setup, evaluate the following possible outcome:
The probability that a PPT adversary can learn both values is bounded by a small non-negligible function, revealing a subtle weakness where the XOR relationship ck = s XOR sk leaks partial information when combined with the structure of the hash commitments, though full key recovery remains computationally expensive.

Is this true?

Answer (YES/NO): NO